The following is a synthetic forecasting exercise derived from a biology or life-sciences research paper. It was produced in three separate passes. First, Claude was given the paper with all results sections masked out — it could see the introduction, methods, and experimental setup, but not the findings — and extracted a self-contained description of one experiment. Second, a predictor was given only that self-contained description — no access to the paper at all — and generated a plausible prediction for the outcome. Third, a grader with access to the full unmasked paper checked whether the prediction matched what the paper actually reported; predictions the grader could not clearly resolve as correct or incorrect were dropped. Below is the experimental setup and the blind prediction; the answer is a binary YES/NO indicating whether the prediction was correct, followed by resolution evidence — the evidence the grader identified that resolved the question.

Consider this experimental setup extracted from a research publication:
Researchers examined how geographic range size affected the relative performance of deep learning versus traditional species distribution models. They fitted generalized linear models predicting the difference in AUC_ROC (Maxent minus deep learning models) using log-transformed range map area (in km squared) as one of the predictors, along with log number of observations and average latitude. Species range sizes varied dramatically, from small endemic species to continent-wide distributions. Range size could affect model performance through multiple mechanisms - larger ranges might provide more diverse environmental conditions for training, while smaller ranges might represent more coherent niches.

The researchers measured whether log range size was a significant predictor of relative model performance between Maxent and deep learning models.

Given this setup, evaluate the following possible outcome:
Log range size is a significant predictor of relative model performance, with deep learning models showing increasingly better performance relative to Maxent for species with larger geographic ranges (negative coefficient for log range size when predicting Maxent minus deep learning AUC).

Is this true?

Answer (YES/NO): YES